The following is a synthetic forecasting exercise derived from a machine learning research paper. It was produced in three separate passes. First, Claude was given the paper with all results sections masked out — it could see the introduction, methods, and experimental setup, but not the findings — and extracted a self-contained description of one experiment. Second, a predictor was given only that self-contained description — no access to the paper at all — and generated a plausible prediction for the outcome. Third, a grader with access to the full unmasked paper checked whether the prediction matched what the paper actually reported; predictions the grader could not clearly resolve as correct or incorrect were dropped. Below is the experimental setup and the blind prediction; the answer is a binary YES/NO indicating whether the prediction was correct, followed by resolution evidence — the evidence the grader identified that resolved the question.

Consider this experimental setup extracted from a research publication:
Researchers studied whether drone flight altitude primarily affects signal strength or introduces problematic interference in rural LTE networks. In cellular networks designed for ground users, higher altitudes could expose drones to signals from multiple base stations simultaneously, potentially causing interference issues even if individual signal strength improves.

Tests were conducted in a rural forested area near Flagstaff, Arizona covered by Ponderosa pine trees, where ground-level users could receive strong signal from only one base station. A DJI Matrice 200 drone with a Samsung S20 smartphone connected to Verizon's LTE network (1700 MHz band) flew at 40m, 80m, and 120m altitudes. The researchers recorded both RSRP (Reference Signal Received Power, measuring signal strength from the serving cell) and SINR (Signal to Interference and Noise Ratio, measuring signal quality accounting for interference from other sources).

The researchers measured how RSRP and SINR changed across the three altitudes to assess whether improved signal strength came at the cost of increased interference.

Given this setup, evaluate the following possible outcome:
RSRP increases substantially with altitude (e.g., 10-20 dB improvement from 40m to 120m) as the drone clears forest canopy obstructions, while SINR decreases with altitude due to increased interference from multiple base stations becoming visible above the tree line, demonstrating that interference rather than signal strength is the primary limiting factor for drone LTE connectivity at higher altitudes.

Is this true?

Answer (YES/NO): NO